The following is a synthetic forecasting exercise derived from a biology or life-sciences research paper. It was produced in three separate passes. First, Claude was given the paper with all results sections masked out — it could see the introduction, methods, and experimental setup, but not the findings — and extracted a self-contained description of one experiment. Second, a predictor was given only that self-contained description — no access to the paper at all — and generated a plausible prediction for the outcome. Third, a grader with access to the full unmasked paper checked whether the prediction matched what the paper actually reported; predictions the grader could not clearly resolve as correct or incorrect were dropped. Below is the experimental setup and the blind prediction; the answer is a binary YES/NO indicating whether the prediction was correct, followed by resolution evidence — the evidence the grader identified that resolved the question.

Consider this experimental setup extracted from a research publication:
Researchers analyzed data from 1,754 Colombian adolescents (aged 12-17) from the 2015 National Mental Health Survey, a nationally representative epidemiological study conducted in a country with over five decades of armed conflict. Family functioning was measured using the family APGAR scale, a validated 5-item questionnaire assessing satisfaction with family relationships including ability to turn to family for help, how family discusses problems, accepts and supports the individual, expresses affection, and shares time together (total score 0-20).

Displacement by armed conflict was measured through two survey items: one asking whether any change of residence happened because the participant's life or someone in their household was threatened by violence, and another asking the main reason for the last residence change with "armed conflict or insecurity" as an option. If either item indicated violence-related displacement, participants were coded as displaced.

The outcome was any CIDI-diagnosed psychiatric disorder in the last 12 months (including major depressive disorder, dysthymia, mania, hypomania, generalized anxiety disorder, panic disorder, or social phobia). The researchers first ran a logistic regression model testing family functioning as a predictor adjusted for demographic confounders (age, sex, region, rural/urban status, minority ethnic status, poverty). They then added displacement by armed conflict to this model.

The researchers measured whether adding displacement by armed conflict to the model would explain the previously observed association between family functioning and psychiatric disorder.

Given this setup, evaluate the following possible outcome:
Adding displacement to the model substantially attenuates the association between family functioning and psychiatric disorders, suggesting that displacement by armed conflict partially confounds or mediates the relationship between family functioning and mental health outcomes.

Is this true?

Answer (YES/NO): NO